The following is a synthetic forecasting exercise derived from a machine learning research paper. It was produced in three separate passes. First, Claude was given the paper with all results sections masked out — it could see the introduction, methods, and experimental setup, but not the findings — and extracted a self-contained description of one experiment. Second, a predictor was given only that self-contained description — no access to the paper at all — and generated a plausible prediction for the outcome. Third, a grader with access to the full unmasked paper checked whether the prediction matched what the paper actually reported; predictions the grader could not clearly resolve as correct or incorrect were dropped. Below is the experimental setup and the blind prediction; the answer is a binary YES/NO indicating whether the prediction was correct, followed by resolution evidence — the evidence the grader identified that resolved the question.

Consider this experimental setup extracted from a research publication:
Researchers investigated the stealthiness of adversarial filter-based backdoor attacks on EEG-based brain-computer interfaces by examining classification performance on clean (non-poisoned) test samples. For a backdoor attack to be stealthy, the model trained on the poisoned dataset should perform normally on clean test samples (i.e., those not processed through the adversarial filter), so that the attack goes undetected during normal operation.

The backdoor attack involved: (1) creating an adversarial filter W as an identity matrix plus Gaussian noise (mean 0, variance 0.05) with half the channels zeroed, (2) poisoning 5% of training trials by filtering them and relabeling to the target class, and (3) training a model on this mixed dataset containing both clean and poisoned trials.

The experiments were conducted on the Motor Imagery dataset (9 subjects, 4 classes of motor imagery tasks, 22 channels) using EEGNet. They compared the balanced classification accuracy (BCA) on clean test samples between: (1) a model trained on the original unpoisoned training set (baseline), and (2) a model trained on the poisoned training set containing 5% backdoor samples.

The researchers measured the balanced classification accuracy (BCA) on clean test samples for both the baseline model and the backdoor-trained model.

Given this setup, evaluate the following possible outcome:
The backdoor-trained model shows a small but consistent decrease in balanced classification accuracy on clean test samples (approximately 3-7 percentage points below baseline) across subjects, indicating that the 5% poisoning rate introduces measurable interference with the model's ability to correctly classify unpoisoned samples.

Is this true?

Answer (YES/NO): NO